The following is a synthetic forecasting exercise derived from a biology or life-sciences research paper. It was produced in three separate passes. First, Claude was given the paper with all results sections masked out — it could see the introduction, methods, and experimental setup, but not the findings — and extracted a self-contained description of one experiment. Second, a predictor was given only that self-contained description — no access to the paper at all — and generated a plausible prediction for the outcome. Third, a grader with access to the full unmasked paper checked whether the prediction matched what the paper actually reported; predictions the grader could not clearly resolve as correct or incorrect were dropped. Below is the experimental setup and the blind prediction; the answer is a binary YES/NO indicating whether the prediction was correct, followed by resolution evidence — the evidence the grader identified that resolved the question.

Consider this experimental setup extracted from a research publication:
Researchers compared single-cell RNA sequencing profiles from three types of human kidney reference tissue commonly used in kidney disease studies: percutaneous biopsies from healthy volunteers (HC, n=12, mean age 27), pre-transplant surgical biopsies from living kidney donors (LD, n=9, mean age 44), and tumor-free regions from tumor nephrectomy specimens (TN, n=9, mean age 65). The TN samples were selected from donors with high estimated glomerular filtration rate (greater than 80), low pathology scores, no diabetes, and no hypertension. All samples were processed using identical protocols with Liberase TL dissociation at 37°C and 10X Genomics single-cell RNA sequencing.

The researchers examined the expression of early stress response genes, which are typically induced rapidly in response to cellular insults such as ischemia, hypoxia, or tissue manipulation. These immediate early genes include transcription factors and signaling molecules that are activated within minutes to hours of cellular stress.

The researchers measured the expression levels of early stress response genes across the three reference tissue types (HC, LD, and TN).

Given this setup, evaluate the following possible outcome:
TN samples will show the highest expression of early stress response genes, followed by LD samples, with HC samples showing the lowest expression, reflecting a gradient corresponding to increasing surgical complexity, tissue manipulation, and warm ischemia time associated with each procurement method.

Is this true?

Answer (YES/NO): YES